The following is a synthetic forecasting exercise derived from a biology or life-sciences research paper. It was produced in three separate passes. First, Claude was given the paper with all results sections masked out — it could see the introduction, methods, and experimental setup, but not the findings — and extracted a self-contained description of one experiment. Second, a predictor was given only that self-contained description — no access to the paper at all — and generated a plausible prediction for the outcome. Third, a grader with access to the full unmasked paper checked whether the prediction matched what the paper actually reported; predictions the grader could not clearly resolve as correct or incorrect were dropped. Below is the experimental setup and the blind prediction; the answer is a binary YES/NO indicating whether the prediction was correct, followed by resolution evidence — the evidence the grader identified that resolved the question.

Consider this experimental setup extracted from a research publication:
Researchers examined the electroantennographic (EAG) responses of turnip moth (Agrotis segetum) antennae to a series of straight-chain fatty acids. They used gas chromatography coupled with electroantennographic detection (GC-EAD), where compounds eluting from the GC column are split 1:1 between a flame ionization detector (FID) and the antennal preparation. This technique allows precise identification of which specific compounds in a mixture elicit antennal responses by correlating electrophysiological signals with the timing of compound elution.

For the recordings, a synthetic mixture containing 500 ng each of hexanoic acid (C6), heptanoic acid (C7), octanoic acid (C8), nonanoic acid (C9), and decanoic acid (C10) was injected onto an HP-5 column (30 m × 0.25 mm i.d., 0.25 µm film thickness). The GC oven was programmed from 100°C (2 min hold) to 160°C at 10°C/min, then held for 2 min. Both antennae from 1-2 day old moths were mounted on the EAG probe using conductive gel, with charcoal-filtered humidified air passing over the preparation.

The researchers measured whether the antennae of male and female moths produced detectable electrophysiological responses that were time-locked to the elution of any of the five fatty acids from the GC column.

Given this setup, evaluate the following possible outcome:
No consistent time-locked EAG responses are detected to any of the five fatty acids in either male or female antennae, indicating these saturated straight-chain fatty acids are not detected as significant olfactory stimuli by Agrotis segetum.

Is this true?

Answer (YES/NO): NO